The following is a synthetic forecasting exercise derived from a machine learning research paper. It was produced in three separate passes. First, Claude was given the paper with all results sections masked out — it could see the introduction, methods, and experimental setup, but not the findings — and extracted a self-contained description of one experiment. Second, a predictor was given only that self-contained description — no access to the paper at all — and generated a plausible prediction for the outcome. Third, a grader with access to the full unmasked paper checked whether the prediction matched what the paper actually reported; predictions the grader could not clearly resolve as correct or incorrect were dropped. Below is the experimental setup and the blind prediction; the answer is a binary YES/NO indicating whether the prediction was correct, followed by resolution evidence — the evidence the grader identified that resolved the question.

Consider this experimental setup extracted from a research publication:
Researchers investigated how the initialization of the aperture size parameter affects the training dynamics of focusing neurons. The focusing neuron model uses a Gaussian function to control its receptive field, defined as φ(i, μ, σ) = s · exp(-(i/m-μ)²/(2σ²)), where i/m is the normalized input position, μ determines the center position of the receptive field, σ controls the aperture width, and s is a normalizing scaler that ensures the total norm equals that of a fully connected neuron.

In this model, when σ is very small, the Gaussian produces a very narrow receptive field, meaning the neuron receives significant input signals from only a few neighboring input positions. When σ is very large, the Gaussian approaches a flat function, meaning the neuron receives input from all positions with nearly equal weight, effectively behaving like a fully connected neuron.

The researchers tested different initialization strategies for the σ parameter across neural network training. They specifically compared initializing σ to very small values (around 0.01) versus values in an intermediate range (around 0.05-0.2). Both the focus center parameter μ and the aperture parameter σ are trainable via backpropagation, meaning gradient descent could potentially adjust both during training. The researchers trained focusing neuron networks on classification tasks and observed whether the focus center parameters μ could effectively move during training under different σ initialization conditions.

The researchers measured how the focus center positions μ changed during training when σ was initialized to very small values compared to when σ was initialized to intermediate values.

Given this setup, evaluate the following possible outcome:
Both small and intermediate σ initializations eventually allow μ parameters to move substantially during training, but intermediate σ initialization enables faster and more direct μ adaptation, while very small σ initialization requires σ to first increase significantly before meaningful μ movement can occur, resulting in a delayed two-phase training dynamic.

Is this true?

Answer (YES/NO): NO